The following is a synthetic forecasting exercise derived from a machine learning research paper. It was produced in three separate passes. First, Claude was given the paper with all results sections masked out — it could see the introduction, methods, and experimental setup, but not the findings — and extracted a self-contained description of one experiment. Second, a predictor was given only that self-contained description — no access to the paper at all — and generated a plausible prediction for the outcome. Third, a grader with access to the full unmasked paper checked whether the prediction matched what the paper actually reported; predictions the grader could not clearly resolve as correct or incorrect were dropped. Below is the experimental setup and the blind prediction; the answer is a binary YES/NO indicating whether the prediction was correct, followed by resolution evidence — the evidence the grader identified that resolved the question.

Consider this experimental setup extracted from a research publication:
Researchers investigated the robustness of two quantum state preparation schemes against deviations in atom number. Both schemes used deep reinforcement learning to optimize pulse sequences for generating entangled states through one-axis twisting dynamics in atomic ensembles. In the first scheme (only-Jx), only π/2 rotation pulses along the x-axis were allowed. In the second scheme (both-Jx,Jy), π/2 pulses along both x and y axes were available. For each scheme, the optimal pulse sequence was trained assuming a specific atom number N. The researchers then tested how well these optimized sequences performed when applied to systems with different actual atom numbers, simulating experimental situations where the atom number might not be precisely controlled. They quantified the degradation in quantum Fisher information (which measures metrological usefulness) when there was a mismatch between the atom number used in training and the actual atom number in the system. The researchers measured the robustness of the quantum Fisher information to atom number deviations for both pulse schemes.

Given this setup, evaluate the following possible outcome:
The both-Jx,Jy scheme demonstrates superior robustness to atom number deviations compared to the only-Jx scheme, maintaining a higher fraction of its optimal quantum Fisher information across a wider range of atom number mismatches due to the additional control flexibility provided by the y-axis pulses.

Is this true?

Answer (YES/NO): YES